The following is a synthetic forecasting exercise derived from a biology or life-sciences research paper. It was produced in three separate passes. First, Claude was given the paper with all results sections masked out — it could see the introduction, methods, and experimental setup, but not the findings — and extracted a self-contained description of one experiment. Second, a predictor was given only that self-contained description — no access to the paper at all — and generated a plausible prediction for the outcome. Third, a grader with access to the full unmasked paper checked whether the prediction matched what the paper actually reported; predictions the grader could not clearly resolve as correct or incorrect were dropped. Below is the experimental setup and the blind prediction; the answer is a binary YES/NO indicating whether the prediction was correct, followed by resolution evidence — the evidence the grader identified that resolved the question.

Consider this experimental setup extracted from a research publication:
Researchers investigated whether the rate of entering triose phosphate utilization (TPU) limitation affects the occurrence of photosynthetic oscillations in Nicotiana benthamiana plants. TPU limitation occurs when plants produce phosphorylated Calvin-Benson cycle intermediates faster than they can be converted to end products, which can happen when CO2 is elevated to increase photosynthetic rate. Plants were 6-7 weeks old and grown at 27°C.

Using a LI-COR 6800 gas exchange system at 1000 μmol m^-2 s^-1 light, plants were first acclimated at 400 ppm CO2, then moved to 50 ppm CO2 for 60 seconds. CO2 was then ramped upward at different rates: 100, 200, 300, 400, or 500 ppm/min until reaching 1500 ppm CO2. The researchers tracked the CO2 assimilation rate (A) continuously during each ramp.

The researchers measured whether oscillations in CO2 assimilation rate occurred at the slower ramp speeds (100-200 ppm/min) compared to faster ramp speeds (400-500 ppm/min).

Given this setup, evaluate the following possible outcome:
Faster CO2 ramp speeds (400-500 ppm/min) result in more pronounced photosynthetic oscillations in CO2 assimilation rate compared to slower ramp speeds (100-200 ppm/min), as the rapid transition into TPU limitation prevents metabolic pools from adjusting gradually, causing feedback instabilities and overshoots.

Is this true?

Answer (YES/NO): YES